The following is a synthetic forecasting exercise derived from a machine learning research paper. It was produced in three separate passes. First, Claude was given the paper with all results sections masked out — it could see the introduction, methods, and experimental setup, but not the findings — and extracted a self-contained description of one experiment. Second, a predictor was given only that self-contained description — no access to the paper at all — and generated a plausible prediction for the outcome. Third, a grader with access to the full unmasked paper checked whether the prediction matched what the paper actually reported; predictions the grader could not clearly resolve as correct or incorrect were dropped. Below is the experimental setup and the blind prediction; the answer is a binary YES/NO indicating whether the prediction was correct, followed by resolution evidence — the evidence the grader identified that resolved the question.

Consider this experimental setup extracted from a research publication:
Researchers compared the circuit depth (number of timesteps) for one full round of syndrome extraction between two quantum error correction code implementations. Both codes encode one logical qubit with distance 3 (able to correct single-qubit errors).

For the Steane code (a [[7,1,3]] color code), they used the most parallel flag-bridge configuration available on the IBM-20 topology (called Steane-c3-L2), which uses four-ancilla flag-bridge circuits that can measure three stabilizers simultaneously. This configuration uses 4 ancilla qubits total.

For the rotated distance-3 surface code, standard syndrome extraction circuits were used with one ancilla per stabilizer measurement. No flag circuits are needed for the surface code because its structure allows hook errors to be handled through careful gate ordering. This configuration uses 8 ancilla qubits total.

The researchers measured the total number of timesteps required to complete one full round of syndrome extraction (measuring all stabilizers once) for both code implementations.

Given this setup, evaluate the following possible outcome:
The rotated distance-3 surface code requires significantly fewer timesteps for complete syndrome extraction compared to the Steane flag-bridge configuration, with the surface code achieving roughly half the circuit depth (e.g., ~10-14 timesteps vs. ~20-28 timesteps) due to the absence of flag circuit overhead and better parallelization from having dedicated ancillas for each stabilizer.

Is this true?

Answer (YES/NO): NO